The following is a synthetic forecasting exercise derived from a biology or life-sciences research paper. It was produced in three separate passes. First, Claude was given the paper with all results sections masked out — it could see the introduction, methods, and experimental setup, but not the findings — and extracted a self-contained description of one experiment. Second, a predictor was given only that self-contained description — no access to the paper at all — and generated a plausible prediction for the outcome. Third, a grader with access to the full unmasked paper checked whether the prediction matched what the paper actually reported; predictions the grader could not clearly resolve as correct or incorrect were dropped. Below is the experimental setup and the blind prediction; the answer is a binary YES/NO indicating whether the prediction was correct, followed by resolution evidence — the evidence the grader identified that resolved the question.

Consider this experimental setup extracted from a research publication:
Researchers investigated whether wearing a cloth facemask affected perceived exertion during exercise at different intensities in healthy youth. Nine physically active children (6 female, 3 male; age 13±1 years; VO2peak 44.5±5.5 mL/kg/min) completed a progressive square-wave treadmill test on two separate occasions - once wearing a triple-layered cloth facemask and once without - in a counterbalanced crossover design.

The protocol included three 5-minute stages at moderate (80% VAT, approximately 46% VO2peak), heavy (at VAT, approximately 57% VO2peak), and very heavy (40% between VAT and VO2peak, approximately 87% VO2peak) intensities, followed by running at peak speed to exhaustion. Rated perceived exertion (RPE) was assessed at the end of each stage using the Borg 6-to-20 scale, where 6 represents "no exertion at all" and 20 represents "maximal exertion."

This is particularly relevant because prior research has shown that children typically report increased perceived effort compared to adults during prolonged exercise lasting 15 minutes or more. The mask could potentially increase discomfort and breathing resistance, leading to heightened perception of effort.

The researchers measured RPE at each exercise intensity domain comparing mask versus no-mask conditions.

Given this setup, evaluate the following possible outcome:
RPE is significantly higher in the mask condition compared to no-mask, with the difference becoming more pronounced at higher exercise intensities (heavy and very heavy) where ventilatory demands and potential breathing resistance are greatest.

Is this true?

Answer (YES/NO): NO